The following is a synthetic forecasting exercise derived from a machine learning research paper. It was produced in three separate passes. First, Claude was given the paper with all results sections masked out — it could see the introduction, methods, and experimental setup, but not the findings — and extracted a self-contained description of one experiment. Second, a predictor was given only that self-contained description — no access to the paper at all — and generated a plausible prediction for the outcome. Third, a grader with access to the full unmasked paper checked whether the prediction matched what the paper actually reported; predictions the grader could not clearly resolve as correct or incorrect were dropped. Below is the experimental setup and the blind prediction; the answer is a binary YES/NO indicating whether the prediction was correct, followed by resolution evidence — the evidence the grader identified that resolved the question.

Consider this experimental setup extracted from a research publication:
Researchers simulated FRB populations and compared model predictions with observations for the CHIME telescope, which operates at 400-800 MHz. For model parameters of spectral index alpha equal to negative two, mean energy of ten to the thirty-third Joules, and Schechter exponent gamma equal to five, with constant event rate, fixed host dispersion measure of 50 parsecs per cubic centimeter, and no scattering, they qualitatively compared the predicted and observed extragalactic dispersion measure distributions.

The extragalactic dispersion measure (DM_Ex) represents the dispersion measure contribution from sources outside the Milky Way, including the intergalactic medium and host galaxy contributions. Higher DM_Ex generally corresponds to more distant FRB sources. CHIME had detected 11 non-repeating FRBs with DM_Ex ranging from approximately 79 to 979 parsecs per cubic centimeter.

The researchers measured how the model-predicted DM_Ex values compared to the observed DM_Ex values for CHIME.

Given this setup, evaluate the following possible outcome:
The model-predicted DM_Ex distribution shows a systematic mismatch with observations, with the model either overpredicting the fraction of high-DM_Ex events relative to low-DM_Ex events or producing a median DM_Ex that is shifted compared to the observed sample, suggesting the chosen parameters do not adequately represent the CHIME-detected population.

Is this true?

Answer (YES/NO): YES